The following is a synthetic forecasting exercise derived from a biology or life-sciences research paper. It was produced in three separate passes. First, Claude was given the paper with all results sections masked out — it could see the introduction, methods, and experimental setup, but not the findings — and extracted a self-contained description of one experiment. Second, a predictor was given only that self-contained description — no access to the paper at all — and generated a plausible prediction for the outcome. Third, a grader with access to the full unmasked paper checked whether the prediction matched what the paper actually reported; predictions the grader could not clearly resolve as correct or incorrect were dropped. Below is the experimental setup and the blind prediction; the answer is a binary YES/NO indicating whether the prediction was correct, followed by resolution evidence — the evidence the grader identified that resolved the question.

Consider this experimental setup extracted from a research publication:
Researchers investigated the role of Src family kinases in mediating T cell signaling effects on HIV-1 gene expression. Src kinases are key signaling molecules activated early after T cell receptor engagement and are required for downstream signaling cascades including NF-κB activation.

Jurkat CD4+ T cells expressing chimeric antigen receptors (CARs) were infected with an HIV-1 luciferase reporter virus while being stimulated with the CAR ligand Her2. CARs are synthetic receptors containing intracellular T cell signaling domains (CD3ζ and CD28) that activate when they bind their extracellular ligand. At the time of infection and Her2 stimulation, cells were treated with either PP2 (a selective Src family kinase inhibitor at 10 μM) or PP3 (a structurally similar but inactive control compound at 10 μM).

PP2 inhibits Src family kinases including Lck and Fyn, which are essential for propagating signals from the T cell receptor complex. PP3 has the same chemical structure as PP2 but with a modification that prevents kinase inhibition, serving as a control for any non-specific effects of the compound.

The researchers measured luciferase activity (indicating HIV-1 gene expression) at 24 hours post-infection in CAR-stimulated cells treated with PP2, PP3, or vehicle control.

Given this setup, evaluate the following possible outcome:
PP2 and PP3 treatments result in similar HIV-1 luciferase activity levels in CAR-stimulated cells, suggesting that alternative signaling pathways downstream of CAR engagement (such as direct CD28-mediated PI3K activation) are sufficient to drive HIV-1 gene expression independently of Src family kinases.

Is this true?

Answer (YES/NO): NO